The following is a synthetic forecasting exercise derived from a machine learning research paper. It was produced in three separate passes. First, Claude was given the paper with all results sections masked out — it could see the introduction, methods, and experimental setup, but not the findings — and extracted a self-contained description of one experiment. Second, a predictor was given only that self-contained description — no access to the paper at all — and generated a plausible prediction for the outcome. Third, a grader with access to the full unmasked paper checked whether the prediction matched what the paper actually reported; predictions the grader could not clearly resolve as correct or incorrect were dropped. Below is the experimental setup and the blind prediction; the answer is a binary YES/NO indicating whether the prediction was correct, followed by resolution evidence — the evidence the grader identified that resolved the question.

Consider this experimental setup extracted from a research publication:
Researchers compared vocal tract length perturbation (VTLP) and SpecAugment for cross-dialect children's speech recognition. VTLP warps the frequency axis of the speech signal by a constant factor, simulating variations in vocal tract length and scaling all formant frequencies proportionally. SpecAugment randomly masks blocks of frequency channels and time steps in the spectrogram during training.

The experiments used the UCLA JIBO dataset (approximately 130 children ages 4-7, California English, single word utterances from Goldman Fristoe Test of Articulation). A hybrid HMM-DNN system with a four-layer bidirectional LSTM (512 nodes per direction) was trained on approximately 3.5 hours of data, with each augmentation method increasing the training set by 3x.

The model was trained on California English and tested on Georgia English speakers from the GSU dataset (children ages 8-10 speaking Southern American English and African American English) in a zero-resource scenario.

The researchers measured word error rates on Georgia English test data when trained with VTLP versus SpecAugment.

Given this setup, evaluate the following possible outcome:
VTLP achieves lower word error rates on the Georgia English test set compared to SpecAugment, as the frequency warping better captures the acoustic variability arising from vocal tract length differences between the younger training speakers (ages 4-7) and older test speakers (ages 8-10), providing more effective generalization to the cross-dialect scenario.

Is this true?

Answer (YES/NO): NO